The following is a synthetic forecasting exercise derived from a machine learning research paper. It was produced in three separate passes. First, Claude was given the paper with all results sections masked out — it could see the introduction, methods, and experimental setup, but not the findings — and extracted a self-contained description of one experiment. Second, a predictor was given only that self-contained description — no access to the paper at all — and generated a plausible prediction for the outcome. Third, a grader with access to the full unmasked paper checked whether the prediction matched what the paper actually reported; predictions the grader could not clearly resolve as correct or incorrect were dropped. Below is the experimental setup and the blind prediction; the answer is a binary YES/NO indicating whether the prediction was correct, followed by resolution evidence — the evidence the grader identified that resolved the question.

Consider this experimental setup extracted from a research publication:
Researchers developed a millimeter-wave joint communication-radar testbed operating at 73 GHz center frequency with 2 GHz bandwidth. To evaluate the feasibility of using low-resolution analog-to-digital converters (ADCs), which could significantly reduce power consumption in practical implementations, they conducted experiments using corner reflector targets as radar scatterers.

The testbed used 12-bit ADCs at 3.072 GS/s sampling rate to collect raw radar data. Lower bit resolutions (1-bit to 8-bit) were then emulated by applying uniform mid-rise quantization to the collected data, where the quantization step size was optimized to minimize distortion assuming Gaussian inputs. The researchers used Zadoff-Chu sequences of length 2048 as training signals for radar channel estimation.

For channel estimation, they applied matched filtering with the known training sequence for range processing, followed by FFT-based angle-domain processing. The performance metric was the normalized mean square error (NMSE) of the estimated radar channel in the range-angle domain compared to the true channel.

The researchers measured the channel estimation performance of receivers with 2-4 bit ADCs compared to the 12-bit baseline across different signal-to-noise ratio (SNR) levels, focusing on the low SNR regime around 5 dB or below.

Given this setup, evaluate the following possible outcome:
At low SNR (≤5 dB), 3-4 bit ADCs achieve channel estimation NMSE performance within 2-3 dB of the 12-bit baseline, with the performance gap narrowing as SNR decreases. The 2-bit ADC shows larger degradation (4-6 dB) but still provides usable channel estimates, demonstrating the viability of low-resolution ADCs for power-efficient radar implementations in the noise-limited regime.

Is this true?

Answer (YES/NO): NO